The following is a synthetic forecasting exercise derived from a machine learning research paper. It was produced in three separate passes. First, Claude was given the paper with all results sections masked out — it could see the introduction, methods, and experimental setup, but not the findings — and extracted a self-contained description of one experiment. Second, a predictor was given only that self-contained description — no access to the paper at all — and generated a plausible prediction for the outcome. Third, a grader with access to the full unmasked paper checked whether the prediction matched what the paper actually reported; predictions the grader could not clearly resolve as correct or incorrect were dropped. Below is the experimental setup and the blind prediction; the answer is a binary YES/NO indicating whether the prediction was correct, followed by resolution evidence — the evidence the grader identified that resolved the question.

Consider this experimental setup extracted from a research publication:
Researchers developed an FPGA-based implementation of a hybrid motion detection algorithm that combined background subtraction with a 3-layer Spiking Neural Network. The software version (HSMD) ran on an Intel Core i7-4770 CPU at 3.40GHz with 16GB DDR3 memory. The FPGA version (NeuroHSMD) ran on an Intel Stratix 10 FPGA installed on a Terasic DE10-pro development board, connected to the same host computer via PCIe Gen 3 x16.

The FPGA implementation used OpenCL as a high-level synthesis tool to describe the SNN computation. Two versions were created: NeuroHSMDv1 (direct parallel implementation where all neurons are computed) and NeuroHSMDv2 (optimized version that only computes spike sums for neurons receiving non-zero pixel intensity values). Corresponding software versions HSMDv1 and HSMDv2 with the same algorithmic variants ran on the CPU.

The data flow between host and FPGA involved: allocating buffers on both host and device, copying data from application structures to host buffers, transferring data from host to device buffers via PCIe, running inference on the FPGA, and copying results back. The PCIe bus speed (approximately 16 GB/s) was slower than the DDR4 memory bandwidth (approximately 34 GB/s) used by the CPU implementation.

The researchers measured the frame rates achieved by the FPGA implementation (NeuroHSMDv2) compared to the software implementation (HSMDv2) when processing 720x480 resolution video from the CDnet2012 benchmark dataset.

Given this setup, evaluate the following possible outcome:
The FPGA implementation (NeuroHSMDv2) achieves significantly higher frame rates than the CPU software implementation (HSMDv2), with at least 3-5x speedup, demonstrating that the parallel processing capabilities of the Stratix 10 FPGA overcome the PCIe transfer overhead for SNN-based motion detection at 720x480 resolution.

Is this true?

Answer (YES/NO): NO